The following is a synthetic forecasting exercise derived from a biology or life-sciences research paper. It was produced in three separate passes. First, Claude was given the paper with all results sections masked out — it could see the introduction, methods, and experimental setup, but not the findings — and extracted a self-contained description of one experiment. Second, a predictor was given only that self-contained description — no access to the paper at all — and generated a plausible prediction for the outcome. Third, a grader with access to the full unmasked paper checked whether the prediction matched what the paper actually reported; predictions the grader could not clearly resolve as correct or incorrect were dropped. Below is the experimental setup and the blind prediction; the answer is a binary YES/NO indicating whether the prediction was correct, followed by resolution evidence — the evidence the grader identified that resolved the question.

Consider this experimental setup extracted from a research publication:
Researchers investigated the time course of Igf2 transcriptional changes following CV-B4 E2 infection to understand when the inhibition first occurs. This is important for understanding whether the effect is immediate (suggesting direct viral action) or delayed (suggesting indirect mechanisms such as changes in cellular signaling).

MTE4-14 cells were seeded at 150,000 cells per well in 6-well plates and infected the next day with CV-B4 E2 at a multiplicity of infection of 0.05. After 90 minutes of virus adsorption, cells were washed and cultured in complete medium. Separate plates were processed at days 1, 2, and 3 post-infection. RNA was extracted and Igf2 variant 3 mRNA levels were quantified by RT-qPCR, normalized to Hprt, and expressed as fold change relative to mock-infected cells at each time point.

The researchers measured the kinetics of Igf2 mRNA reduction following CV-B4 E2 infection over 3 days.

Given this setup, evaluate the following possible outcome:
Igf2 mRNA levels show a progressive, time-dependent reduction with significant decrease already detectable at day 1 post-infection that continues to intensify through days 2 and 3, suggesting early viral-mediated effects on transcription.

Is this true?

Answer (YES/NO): NO